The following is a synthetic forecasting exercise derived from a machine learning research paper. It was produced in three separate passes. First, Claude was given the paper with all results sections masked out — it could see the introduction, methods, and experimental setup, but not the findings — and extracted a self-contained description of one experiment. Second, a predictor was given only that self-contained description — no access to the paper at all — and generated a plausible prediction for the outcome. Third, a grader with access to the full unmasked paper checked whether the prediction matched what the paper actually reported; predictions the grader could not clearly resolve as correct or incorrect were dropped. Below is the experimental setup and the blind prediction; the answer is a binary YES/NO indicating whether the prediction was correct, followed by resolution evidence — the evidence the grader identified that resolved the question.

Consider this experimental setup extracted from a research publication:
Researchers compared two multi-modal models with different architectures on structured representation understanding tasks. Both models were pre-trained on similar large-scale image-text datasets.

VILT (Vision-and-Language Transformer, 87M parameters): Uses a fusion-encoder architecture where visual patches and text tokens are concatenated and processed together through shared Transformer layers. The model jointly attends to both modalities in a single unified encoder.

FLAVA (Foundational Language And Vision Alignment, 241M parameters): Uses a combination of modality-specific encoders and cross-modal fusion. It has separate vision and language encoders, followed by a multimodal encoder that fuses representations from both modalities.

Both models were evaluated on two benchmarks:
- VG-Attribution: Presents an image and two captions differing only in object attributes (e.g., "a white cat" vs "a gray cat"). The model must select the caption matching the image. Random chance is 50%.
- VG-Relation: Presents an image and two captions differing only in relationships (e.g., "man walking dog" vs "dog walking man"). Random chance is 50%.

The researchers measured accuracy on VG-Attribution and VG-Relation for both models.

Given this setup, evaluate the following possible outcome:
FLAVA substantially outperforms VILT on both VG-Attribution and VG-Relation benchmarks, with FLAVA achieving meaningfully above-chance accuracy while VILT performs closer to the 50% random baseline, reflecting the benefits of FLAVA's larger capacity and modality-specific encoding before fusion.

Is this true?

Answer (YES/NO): NO